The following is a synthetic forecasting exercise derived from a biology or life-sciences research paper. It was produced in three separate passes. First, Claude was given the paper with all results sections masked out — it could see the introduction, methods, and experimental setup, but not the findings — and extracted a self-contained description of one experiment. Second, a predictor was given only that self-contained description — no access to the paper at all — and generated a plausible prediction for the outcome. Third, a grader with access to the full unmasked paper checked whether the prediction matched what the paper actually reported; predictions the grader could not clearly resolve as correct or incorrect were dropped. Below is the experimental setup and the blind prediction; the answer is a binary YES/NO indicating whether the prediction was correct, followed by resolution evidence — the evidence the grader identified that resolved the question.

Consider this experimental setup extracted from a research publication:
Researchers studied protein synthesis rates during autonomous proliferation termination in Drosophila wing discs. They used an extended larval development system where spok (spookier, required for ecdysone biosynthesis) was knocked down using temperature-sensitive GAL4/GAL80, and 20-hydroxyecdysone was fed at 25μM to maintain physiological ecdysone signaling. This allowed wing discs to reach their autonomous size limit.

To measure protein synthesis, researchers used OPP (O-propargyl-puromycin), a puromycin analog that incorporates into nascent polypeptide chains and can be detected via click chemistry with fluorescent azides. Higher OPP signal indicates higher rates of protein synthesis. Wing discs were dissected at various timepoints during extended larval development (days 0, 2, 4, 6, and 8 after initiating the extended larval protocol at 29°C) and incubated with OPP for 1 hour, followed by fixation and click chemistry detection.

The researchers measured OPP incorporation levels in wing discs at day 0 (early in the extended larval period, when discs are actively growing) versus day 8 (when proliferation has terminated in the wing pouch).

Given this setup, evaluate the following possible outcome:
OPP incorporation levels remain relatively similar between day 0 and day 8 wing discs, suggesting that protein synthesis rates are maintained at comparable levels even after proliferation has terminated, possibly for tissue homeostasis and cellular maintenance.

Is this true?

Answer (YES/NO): NO